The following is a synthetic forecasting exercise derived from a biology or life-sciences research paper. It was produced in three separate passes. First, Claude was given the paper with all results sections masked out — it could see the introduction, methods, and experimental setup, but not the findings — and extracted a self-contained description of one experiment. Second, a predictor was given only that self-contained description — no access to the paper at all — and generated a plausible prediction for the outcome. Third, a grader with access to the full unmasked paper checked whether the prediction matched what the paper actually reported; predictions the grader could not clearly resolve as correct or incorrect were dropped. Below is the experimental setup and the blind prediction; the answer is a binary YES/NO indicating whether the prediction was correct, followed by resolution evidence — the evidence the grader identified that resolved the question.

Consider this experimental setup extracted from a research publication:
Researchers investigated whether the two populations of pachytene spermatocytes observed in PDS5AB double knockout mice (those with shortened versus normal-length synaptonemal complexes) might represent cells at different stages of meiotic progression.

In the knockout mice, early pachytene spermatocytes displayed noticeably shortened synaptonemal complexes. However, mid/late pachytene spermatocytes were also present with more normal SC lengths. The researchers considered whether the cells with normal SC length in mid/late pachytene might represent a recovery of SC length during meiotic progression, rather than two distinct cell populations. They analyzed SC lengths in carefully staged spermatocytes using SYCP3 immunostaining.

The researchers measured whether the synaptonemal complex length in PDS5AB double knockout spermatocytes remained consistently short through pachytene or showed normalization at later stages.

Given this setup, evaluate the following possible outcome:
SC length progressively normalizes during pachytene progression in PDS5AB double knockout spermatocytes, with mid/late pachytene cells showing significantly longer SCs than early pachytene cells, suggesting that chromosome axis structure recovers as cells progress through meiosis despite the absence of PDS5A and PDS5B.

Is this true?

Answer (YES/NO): NO